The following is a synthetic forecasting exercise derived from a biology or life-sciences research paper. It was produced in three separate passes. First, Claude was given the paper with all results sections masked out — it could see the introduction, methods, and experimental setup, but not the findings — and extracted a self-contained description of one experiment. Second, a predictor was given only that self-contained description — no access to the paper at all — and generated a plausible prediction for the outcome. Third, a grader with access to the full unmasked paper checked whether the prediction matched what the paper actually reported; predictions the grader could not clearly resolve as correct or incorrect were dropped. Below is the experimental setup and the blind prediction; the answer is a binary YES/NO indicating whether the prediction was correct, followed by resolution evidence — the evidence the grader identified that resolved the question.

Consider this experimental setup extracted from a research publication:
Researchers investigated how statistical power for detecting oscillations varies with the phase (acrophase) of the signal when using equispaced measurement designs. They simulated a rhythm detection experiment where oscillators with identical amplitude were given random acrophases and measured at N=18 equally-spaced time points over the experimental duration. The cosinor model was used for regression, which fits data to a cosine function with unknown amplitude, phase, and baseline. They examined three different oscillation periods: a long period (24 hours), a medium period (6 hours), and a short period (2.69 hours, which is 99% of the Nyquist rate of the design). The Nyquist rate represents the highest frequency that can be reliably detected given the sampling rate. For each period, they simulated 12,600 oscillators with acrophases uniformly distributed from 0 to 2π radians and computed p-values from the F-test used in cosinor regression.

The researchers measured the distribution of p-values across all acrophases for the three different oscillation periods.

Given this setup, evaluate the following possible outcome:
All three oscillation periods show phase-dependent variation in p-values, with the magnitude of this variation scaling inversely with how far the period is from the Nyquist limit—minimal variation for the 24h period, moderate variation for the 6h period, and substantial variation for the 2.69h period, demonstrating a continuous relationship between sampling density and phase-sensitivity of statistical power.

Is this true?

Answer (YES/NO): NO